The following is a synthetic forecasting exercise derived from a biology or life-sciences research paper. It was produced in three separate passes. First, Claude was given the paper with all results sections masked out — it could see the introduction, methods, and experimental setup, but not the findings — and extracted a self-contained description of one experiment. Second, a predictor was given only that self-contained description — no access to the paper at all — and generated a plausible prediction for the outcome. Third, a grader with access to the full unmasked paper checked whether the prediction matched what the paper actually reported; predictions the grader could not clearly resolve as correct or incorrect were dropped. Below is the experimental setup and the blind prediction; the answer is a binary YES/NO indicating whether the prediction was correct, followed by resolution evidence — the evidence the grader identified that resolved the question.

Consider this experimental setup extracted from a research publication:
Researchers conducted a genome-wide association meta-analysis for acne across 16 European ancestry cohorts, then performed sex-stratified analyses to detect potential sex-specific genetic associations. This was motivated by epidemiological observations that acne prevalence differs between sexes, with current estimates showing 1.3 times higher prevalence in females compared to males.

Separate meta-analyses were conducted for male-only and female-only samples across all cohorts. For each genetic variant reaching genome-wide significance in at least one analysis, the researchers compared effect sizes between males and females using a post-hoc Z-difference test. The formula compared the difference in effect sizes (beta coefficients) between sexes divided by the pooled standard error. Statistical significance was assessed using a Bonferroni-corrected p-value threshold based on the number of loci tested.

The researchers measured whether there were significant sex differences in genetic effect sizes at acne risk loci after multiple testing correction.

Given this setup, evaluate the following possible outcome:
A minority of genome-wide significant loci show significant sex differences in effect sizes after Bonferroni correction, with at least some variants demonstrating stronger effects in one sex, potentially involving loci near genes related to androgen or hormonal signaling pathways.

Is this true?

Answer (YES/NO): YES